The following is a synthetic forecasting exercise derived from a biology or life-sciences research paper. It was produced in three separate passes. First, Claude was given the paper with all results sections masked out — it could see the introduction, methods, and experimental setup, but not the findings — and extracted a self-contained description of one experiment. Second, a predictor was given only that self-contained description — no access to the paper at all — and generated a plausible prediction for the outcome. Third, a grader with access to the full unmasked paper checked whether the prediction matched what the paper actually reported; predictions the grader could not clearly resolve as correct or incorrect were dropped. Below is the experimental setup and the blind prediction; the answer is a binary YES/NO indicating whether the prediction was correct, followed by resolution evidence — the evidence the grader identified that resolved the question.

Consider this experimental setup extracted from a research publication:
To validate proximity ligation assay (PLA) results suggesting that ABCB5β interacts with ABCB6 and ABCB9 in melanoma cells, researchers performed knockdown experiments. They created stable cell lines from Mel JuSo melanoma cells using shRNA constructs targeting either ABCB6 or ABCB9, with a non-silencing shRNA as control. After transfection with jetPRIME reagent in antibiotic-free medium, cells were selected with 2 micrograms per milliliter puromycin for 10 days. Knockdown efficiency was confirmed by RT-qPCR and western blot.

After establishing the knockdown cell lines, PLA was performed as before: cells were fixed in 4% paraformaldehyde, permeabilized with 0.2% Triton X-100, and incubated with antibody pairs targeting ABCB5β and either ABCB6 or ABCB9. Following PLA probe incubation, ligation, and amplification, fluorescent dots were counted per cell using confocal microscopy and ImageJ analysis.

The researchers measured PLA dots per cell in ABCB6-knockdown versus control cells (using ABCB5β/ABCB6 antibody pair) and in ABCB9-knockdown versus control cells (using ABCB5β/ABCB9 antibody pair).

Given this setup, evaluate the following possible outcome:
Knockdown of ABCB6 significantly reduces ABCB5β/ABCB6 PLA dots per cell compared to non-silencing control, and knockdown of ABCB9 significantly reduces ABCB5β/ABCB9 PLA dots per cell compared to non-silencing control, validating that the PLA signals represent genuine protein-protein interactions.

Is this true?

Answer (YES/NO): YES